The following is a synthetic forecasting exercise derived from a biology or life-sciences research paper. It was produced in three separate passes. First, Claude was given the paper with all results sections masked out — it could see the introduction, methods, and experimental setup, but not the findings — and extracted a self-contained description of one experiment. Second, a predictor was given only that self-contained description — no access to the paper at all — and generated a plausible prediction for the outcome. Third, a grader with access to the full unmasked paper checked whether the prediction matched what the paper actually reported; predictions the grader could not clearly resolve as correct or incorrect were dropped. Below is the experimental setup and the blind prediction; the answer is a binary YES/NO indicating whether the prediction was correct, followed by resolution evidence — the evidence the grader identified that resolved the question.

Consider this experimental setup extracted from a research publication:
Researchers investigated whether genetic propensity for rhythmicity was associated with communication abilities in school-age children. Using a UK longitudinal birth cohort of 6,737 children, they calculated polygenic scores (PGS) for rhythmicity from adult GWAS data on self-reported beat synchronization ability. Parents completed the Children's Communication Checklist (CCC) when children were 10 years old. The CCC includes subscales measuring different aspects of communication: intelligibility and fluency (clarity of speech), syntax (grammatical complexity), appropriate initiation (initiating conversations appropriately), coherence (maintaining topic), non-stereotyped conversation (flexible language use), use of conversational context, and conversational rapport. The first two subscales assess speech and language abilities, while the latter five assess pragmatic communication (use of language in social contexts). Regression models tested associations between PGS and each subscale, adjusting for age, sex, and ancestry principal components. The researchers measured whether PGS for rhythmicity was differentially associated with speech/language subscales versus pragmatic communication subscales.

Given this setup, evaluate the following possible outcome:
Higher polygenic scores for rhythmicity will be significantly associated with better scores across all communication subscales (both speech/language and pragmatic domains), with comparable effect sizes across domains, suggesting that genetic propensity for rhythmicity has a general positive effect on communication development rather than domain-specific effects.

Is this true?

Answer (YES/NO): NO